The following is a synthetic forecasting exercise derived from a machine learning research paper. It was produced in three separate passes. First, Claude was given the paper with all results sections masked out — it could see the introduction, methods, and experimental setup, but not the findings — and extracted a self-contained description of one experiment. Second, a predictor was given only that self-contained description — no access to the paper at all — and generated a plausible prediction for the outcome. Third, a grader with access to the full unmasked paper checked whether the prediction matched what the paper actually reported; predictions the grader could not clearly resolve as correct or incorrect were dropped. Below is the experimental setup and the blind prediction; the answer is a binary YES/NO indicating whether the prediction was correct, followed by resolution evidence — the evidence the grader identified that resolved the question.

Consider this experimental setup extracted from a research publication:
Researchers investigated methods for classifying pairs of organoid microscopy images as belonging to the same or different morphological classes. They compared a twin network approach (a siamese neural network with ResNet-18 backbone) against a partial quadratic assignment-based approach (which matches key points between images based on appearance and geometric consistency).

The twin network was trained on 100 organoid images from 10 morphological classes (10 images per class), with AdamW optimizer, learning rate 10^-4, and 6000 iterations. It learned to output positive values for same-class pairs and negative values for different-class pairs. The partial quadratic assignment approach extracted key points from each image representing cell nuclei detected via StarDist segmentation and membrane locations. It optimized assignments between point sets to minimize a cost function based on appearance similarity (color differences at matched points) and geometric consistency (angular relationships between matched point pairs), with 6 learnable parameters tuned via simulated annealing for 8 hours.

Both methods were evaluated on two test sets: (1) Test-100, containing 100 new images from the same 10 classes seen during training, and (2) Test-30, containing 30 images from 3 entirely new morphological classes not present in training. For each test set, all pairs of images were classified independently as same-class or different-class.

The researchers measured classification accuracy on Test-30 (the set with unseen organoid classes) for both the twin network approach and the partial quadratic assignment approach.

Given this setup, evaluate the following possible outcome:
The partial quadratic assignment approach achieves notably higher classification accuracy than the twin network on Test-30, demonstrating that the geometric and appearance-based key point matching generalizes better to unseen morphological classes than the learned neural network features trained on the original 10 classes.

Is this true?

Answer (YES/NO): NO